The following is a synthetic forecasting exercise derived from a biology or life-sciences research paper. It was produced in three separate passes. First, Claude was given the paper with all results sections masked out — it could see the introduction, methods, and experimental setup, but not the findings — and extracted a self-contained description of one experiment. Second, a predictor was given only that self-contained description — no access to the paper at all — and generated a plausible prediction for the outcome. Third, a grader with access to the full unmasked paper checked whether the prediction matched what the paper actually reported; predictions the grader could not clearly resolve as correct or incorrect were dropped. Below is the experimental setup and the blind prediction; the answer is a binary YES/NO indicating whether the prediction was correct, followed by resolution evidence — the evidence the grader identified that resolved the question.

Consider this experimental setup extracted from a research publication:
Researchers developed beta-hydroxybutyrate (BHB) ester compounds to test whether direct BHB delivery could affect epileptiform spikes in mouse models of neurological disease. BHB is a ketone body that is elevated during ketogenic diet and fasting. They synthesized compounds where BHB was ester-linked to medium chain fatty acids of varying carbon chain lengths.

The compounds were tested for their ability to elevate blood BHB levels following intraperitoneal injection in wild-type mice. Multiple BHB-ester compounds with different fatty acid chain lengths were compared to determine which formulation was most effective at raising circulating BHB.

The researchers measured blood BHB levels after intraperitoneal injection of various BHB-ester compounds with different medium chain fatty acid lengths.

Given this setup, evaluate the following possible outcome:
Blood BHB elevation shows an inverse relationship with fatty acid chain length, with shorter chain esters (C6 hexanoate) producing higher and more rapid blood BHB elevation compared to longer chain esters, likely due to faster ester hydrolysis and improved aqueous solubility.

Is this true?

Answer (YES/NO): YES